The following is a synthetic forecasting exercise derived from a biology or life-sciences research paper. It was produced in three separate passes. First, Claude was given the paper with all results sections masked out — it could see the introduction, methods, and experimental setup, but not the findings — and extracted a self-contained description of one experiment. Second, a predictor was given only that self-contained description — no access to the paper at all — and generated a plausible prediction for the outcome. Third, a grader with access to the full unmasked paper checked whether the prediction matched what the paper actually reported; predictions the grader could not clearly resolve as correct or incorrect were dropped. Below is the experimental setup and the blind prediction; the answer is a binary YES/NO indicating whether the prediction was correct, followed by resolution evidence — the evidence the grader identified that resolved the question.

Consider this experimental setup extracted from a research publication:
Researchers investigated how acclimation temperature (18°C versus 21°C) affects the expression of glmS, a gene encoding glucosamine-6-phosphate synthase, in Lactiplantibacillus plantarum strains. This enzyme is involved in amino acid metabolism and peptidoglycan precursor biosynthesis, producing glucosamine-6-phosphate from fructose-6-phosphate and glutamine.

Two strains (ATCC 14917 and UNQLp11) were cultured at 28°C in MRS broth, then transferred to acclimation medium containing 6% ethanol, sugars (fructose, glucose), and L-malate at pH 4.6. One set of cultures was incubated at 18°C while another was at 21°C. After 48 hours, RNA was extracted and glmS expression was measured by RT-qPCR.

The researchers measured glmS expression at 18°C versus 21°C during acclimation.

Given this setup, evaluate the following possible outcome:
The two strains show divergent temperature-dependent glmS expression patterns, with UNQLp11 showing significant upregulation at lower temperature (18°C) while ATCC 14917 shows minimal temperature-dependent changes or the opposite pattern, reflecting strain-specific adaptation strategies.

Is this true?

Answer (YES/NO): NO